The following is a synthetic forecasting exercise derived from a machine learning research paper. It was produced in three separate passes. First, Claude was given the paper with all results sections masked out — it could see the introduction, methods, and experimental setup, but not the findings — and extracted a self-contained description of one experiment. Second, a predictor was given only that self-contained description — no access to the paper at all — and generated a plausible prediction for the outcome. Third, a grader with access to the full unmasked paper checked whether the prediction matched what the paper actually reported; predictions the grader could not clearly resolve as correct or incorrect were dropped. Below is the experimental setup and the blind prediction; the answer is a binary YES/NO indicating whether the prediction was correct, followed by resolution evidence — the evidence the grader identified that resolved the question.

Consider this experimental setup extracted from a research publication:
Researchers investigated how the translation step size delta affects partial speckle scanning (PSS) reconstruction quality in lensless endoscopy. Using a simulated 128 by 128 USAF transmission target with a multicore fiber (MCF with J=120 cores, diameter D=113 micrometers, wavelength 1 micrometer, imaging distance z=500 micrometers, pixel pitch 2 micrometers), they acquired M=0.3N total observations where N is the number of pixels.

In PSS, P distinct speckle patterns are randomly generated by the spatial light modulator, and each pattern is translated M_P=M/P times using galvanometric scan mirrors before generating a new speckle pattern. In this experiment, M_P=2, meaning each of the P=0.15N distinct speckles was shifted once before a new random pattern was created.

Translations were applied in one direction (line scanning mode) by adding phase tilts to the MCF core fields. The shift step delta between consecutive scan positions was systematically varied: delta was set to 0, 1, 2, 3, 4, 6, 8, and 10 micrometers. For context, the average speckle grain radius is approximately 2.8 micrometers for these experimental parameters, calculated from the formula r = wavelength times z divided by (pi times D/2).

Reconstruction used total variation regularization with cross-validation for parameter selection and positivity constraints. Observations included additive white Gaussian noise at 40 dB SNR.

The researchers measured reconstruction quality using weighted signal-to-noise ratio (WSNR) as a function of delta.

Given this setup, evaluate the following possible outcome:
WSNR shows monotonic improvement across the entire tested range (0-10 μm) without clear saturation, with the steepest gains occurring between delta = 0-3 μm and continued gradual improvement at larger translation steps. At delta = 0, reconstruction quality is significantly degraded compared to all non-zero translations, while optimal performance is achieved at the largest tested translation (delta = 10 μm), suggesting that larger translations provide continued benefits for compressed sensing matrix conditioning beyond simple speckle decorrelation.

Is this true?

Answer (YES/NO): NO